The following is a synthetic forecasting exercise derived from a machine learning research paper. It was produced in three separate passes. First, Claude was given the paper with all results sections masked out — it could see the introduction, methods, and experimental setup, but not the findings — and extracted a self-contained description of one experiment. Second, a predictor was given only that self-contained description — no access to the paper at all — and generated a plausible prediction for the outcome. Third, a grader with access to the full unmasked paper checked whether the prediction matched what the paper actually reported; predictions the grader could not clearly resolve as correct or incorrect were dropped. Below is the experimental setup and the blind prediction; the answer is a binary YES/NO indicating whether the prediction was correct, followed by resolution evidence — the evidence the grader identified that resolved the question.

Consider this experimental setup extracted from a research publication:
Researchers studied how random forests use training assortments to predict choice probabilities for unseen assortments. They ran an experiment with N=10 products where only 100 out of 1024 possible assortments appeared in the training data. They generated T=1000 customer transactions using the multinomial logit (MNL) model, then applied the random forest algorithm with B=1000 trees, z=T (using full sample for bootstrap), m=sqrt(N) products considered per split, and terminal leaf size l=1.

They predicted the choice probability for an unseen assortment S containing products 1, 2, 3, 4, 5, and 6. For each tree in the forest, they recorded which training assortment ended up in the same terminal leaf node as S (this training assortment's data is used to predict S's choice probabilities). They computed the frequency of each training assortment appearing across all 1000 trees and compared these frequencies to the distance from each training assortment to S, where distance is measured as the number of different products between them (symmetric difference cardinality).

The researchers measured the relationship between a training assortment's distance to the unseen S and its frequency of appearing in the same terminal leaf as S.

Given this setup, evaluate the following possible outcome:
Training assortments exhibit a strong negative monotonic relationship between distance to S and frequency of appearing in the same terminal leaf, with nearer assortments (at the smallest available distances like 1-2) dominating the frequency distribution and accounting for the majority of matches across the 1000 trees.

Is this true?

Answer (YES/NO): YES